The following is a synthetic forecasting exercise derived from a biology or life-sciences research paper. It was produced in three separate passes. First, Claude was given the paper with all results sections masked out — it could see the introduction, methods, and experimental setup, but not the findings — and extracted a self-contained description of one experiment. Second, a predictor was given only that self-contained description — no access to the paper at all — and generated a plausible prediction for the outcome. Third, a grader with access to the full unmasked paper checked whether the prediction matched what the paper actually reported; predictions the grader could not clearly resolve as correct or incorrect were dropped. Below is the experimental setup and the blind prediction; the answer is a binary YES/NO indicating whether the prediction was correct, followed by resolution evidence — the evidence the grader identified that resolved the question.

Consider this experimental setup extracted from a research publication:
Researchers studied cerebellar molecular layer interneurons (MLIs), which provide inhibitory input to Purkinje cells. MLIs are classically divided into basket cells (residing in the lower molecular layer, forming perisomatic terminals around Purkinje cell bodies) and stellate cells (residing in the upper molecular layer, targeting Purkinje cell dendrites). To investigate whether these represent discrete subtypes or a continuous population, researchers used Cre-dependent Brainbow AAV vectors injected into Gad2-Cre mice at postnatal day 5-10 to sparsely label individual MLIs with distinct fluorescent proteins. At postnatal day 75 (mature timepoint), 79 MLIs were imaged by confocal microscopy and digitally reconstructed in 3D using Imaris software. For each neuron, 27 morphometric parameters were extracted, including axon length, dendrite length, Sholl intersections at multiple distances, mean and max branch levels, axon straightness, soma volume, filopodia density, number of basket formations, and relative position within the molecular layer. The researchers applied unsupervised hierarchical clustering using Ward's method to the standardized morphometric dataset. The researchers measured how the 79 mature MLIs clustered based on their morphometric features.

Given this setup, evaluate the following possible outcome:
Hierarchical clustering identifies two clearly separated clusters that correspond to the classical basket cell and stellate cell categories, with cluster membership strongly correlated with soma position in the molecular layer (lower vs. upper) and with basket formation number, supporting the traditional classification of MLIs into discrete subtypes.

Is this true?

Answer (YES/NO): NO